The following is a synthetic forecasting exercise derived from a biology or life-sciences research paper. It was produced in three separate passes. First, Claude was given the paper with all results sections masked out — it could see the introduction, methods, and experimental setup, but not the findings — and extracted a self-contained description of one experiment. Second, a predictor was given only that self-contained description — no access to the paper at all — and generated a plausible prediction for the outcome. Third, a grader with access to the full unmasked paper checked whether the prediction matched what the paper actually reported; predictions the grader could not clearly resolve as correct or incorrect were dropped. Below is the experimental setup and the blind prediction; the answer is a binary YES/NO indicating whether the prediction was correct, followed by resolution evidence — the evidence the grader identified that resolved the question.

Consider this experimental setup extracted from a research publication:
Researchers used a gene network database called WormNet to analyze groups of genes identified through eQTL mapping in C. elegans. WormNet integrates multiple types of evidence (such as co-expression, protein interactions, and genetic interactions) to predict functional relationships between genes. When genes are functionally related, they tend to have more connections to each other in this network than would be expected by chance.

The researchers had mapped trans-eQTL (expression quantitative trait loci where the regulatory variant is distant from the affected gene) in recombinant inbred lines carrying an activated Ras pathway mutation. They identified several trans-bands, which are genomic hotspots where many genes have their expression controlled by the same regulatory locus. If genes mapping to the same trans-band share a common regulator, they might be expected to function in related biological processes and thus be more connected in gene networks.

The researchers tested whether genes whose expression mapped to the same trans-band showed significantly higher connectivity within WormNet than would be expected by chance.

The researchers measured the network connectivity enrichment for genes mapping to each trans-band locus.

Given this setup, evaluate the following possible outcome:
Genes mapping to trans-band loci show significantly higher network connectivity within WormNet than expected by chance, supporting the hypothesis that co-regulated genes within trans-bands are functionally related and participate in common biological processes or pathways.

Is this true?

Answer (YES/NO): YES